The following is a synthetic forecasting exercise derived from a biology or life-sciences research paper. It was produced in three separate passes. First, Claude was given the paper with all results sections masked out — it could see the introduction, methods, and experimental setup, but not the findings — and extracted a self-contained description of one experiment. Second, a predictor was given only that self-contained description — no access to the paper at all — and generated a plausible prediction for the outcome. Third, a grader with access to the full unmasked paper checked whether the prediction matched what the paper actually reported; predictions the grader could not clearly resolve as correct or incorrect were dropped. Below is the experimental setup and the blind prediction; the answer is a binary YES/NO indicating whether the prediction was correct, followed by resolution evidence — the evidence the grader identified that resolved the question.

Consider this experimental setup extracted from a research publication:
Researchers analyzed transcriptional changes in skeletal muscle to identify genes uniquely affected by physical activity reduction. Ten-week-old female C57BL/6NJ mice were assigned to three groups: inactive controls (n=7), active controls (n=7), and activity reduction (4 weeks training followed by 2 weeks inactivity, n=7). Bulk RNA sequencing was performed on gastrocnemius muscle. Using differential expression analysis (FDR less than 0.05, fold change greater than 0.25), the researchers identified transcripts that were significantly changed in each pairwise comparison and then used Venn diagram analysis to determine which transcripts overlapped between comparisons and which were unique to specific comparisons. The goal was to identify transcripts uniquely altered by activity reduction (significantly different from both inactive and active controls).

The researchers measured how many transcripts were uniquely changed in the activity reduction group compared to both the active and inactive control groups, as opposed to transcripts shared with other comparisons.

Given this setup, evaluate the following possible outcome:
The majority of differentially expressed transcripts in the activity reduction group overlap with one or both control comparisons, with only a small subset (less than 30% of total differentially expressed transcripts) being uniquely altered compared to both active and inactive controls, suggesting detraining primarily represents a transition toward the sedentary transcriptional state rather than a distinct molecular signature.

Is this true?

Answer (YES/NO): YES